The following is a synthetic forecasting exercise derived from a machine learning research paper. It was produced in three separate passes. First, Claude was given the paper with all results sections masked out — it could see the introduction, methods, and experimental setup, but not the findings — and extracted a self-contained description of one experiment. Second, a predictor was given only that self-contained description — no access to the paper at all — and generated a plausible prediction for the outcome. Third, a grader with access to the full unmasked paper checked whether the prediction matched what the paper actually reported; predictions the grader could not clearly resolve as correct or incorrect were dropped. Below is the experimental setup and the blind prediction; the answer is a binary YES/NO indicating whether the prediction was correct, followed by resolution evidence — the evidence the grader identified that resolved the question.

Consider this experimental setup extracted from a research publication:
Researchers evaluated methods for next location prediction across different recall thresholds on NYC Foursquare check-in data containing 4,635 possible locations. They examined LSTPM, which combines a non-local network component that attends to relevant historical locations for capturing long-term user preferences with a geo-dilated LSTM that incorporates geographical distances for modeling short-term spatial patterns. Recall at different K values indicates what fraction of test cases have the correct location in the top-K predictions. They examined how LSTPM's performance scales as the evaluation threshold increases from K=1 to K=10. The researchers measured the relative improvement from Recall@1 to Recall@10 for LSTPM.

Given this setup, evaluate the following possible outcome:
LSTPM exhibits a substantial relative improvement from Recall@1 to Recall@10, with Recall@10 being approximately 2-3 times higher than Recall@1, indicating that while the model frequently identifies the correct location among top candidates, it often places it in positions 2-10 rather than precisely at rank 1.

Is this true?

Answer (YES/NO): YES